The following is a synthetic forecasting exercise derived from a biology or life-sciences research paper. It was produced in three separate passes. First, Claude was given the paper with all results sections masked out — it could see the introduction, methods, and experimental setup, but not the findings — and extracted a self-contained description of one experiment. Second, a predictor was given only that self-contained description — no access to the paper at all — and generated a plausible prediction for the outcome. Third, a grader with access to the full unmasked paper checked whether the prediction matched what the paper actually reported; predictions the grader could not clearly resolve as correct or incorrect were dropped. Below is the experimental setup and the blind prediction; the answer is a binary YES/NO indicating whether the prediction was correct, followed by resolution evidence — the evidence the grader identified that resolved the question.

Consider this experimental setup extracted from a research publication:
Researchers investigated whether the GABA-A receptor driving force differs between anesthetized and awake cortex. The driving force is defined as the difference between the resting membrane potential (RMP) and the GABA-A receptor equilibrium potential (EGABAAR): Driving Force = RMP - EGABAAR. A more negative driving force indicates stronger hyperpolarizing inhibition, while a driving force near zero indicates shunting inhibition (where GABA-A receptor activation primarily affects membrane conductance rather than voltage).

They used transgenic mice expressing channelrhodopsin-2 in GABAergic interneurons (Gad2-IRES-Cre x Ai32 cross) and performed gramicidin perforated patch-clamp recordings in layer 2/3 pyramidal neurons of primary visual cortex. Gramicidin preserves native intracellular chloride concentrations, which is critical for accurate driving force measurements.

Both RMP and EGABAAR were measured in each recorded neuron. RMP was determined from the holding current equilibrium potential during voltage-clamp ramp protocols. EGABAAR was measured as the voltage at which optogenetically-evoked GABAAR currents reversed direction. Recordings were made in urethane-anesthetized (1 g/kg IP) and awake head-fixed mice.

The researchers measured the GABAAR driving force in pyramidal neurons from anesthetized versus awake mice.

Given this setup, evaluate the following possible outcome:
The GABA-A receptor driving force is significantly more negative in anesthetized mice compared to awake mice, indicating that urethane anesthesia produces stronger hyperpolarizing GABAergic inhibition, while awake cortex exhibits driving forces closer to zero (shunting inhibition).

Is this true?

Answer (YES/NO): NO